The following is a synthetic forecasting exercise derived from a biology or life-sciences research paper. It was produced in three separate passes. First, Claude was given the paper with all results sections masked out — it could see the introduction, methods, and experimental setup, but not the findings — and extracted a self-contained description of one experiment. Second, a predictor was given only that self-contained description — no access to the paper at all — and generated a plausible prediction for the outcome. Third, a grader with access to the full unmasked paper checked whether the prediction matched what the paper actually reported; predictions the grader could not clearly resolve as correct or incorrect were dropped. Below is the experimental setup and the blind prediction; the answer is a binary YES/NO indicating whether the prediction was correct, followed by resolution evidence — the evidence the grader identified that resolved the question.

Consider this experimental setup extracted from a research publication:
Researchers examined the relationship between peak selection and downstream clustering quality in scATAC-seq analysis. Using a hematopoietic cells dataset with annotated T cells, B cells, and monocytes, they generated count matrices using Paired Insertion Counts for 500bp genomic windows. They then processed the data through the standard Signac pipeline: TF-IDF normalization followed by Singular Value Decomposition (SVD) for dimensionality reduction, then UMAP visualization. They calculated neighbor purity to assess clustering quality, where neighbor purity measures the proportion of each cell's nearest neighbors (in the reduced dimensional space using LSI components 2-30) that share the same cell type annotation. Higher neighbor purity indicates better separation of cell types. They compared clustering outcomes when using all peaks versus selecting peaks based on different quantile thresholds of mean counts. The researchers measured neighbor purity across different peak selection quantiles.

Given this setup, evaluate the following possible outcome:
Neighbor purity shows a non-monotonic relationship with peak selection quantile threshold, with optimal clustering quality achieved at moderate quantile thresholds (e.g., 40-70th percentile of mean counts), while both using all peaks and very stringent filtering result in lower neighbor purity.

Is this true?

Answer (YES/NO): NO